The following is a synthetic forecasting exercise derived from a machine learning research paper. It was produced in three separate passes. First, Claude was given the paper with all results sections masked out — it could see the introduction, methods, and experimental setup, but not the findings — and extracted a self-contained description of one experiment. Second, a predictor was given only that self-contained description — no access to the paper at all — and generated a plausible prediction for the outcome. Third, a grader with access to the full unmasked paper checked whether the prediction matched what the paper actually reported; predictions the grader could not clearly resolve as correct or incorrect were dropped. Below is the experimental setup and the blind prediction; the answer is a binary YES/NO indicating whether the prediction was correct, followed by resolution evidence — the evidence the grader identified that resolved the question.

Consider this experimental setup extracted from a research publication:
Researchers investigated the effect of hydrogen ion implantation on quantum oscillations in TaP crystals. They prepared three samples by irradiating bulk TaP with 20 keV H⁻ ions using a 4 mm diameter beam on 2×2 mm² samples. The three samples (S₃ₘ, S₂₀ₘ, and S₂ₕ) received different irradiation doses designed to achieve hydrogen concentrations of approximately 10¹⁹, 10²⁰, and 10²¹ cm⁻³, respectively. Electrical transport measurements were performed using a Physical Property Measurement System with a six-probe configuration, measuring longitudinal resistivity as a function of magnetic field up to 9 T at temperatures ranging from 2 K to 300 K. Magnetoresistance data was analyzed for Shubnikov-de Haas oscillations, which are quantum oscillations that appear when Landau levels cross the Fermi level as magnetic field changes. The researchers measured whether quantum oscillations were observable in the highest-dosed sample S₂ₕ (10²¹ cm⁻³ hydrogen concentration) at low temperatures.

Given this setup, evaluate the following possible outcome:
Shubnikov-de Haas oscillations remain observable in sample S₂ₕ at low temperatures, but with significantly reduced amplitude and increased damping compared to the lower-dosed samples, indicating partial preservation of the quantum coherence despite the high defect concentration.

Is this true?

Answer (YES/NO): NO